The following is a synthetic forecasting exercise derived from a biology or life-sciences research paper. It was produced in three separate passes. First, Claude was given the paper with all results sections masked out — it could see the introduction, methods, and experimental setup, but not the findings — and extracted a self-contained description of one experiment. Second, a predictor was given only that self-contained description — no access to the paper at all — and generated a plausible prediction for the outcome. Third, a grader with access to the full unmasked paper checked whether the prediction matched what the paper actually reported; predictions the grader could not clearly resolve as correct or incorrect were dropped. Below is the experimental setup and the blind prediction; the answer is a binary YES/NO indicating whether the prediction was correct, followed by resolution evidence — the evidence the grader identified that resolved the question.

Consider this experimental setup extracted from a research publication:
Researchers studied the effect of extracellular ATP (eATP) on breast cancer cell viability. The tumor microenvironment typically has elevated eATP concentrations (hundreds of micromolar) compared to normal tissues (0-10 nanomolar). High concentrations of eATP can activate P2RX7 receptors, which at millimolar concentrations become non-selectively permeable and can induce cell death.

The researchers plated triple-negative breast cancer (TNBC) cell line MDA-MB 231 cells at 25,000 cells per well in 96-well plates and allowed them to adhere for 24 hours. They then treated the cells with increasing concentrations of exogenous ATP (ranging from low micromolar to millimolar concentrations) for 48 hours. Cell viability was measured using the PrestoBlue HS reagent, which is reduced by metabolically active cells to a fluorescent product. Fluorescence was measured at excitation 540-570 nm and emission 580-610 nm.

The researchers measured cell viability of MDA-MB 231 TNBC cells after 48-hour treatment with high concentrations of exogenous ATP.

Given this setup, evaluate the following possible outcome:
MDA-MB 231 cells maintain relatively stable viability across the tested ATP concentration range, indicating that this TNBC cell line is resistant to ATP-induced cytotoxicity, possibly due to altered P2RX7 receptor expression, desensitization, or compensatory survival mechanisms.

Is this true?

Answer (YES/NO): NO